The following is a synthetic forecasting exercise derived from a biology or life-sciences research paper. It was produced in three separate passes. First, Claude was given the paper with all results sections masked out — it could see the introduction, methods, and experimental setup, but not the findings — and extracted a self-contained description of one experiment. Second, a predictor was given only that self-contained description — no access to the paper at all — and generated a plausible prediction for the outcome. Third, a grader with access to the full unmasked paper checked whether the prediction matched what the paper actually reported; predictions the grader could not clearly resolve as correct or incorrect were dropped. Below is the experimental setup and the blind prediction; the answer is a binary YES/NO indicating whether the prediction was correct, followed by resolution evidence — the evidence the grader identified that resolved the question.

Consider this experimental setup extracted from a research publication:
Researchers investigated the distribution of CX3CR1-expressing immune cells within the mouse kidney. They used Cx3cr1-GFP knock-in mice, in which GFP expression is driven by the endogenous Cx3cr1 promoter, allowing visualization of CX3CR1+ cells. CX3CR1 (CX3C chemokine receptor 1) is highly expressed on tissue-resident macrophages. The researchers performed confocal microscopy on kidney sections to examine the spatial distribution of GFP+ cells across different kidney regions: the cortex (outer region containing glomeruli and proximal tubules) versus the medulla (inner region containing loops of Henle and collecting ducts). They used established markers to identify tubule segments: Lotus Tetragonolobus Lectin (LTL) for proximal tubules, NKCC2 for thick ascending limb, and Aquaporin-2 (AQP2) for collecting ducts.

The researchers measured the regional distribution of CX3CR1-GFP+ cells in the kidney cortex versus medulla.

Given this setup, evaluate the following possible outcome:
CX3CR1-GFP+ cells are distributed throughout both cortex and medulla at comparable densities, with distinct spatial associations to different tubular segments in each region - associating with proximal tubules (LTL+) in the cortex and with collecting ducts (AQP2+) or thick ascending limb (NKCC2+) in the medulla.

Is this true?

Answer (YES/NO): NO